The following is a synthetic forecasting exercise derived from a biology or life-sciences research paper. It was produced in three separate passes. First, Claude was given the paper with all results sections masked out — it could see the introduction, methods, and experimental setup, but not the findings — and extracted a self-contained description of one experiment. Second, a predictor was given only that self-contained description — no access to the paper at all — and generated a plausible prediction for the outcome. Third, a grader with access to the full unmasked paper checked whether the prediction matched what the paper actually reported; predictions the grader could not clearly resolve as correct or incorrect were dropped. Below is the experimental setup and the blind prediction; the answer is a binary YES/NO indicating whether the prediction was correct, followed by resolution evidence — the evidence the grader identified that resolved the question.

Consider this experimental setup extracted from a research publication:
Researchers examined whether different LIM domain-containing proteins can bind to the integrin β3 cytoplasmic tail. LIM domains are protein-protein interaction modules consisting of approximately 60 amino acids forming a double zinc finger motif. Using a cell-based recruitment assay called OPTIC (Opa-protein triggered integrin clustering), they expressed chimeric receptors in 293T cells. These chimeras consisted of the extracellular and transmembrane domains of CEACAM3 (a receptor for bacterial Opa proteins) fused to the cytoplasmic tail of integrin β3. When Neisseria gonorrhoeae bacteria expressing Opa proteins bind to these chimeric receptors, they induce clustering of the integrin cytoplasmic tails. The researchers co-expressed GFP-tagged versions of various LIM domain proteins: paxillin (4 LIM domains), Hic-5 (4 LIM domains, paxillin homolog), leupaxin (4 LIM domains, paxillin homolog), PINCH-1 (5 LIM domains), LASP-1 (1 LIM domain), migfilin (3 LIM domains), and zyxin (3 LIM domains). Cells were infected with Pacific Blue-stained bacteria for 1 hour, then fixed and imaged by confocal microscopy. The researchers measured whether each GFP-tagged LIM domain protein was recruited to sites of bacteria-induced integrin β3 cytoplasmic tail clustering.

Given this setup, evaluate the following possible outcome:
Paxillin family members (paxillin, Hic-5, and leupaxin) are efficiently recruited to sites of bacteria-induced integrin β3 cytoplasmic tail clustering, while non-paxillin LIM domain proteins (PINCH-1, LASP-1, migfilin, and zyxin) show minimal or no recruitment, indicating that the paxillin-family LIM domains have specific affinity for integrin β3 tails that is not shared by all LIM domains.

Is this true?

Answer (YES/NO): YES